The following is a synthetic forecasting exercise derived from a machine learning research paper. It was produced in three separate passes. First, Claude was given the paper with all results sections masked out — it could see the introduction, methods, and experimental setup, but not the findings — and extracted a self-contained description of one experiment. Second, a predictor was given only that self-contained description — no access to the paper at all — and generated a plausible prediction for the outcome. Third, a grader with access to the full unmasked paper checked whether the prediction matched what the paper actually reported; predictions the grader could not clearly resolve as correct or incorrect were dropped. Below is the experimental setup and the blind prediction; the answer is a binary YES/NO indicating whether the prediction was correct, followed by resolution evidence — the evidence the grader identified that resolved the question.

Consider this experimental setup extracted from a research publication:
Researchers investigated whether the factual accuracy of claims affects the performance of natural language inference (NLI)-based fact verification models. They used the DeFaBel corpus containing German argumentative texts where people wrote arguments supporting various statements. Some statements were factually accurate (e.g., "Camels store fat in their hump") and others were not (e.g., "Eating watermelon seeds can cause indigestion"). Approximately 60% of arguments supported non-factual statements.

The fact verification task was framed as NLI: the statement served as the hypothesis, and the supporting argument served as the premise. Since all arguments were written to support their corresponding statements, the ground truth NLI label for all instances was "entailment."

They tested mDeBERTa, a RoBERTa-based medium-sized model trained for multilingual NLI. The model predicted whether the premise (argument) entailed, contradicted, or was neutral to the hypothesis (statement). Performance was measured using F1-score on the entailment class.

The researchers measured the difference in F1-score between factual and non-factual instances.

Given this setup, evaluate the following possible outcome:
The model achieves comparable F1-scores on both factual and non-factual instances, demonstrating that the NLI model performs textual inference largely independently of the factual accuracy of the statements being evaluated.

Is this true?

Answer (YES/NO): NO